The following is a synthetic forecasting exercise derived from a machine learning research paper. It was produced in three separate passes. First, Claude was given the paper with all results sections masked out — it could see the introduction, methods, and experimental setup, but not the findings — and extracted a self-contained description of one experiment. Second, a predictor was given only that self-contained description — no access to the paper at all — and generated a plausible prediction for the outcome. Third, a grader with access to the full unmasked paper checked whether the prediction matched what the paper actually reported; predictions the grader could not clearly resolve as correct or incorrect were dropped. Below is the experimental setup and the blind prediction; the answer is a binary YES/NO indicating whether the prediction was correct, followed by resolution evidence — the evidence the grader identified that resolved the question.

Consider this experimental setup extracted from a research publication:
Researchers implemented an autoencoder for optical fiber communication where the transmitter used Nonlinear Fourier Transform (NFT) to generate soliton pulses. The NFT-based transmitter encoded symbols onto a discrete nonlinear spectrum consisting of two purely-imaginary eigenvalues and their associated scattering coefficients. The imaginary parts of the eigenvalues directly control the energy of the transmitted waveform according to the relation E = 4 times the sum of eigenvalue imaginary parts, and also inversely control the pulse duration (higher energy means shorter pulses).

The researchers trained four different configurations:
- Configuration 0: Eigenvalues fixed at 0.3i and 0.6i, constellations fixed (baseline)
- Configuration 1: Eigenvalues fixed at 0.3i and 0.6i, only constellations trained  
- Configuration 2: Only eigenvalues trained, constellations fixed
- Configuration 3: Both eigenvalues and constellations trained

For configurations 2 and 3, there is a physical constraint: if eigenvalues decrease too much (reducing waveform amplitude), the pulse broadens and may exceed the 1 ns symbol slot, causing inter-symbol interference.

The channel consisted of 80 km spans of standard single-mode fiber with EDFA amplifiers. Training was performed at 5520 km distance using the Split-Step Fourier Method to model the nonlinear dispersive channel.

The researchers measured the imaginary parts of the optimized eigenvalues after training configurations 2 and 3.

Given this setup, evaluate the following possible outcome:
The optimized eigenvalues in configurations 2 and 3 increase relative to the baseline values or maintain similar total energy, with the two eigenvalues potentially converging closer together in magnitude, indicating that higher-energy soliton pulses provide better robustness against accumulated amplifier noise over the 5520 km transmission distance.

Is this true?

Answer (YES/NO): NO